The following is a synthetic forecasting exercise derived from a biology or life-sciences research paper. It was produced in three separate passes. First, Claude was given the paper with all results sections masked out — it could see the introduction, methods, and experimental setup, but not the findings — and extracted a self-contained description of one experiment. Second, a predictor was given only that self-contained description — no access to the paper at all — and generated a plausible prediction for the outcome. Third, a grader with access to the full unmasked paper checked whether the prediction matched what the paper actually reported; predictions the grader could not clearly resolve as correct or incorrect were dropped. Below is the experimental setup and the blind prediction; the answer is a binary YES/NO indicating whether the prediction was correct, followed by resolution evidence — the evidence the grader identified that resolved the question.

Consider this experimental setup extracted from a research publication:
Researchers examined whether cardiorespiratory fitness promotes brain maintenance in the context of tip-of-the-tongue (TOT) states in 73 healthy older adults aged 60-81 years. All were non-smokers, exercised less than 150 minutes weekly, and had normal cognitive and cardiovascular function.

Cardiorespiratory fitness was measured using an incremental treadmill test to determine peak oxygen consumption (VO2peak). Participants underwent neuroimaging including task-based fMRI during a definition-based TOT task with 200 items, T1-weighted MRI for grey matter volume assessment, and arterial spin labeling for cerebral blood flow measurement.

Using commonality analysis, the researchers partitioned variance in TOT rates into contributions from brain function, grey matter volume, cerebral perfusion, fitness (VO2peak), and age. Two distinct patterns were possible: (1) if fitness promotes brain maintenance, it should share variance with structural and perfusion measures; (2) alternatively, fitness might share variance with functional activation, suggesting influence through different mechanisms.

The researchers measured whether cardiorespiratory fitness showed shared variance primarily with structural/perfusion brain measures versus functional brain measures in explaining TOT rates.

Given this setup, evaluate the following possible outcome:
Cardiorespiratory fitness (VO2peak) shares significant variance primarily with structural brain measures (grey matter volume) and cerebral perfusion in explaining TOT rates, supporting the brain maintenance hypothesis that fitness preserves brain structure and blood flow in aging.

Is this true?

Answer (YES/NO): NO